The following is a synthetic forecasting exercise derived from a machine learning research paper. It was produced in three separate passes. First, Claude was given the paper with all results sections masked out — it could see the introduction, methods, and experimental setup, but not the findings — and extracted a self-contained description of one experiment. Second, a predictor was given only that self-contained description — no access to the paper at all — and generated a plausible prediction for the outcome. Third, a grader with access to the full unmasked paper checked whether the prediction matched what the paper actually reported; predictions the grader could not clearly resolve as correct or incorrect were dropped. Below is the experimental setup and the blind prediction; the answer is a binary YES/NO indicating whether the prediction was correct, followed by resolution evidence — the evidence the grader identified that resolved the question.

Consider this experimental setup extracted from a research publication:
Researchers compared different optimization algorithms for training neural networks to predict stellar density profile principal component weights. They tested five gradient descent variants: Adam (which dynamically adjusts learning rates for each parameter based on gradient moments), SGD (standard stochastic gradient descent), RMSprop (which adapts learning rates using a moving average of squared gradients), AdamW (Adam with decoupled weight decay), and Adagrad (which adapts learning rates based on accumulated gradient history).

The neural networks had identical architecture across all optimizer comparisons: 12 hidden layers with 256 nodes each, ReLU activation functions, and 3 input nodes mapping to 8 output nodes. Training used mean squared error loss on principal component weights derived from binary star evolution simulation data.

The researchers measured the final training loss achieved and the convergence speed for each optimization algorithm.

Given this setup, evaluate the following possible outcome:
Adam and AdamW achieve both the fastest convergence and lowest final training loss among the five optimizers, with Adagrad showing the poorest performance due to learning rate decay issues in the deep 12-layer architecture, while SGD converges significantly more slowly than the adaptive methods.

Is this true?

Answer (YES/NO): NO